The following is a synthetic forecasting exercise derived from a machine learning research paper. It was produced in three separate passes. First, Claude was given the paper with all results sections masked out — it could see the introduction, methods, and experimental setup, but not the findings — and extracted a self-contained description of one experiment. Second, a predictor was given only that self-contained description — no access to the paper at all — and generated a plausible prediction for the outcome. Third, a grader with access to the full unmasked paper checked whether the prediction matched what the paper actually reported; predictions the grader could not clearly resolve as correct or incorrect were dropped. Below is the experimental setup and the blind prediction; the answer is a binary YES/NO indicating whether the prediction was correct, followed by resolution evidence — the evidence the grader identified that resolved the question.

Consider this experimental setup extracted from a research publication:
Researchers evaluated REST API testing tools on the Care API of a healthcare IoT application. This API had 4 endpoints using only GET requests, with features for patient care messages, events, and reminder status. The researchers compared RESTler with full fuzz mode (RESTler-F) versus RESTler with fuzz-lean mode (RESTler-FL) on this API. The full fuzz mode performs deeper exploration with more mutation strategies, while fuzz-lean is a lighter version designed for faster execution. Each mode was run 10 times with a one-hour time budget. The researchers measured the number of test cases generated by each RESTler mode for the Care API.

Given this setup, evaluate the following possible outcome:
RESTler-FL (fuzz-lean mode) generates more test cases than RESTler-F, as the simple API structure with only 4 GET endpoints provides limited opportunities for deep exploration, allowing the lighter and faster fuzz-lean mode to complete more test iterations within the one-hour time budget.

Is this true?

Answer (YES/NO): NO